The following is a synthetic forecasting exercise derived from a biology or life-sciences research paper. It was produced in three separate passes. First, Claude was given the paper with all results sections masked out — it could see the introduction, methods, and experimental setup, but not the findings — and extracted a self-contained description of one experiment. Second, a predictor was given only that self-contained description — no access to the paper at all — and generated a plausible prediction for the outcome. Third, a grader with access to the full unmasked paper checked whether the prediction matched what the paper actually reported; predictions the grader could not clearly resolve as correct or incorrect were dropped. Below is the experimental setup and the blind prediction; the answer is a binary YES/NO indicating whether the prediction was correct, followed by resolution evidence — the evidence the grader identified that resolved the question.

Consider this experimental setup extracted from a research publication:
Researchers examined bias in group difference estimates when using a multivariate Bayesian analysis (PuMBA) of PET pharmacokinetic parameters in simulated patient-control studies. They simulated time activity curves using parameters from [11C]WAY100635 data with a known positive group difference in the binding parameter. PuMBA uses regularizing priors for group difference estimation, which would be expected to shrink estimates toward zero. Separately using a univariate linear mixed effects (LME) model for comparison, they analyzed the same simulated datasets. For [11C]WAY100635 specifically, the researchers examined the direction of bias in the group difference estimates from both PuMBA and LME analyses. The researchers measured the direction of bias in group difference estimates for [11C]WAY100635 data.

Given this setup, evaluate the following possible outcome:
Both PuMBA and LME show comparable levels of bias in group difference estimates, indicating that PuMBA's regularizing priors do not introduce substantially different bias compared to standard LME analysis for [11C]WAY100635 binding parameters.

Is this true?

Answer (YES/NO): NO